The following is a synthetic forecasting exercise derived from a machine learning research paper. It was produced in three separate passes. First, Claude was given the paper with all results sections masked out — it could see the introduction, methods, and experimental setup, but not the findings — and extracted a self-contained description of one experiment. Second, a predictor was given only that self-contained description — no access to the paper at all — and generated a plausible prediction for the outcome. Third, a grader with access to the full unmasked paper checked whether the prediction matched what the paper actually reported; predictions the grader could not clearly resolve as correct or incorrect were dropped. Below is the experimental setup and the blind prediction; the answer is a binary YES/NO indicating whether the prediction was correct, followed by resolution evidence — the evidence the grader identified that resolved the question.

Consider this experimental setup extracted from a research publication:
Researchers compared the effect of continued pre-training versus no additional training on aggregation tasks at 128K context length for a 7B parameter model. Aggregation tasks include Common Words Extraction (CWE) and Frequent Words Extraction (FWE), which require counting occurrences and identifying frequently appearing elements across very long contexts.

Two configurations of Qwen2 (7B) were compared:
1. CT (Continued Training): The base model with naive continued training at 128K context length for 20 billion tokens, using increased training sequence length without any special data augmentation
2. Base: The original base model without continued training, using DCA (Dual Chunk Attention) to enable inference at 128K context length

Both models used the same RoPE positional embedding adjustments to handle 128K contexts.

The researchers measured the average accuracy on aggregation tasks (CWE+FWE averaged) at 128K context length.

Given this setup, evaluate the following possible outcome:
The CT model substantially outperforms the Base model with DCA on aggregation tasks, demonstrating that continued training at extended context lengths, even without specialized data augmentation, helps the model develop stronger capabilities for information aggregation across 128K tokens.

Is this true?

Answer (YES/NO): NO